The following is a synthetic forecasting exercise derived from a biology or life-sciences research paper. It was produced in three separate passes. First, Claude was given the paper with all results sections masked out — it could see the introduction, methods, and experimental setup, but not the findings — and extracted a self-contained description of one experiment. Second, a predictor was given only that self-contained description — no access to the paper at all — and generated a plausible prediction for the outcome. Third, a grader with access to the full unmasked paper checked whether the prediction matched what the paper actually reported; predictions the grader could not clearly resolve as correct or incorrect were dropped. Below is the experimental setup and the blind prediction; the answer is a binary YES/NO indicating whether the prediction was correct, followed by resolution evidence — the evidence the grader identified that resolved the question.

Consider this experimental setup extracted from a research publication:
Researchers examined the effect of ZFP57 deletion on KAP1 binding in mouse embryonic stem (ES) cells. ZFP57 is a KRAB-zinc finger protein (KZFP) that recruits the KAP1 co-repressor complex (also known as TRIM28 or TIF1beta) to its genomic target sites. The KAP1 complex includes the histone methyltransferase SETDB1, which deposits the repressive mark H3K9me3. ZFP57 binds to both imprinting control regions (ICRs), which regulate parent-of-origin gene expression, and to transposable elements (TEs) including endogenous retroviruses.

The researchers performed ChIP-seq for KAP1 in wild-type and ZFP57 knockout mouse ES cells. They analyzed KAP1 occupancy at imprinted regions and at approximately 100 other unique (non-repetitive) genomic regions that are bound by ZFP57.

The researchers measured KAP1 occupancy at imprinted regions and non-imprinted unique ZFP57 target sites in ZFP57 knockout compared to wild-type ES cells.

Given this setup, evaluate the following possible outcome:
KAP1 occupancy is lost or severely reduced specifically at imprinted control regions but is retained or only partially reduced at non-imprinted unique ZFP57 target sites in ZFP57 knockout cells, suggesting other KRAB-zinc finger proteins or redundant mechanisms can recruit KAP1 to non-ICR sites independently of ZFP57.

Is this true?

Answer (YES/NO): NO